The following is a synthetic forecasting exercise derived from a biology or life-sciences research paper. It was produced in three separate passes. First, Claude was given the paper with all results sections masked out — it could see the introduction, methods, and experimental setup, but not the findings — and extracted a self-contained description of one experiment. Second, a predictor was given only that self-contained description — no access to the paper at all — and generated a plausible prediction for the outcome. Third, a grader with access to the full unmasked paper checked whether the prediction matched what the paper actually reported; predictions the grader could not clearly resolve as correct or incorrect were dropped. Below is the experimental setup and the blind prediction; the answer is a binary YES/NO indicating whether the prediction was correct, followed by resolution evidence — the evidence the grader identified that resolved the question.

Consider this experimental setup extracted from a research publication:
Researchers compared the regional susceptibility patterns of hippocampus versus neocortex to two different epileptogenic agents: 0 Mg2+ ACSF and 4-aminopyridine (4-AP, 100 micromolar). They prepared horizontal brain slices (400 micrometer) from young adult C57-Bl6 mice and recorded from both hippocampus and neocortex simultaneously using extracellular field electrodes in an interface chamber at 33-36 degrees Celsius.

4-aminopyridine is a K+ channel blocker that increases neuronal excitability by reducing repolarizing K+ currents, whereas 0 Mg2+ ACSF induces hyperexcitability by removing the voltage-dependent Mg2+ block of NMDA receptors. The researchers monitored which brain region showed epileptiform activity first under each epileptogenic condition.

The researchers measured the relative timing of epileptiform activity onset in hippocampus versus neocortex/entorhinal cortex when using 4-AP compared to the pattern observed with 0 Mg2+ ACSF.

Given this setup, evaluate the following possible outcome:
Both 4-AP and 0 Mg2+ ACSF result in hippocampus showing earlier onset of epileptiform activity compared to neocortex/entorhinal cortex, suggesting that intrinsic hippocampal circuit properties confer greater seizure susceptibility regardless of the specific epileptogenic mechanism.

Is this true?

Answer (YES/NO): NO